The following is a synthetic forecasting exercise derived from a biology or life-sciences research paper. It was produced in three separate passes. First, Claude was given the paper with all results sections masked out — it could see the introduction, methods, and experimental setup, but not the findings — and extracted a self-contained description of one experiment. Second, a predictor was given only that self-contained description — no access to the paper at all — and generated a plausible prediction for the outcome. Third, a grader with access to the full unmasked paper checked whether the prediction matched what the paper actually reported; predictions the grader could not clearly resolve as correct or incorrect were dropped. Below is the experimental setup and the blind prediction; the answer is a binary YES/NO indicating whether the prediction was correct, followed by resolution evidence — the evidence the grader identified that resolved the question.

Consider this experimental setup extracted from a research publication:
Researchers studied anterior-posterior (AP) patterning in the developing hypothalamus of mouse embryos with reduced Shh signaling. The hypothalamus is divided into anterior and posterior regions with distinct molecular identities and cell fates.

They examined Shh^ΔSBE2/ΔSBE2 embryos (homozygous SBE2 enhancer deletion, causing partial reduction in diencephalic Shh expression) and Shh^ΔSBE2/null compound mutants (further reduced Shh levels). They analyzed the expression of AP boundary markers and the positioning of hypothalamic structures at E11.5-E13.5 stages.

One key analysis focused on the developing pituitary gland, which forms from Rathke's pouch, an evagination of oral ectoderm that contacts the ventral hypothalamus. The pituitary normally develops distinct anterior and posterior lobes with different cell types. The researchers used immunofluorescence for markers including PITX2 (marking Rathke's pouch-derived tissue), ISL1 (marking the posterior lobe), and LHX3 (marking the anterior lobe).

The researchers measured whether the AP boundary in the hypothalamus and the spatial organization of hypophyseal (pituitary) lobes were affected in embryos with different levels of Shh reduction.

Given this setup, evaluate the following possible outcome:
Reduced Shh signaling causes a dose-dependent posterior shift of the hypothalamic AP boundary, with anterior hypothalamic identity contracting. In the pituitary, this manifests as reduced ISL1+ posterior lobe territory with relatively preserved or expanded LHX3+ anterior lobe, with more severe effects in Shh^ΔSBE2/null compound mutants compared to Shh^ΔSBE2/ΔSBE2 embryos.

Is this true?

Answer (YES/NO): NO